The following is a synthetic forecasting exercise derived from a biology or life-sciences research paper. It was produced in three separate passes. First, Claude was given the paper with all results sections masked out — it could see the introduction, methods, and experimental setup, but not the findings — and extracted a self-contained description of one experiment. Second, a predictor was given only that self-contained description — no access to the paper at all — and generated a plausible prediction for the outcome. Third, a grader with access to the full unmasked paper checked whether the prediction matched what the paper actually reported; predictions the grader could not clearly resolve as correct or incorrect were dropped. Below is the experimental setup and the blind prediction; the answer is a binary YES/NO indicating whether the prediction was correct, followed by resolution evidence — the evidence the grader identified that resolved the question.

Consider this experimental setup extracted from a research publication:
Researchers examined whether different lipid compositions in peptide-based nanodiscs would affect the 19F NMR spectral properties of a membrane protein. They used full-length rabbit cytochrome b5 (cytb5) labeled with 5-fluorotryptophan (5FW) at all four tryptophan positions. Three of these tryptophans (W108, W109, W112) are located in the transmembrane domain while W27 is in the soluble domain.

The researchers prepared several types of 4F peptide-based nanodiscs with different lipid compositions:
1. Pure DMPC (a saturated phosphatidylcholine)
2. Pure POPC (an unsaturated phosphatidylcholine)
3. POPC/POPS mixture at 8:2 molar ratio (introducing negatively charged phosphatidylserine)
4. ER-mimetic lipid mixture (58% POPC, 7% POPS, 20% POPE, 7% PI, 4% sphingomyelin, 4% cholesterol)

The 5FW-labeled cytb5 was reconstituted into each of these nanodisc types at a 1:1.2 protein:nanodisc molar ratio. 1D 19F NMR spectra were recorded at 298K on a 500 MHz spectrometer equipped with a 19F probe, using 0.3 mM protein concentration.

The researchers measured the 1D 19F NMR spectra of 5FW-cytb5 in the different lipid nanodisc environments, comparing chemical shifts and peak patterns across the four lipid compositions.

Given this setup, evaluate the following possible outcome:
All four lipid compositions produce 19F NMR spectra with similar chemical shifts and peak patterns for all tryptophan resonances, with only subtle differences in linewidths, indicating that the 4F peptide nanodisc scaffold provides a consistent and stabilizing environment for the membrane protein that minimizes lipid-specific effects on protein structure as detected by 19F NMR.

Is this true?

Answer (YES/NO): NO